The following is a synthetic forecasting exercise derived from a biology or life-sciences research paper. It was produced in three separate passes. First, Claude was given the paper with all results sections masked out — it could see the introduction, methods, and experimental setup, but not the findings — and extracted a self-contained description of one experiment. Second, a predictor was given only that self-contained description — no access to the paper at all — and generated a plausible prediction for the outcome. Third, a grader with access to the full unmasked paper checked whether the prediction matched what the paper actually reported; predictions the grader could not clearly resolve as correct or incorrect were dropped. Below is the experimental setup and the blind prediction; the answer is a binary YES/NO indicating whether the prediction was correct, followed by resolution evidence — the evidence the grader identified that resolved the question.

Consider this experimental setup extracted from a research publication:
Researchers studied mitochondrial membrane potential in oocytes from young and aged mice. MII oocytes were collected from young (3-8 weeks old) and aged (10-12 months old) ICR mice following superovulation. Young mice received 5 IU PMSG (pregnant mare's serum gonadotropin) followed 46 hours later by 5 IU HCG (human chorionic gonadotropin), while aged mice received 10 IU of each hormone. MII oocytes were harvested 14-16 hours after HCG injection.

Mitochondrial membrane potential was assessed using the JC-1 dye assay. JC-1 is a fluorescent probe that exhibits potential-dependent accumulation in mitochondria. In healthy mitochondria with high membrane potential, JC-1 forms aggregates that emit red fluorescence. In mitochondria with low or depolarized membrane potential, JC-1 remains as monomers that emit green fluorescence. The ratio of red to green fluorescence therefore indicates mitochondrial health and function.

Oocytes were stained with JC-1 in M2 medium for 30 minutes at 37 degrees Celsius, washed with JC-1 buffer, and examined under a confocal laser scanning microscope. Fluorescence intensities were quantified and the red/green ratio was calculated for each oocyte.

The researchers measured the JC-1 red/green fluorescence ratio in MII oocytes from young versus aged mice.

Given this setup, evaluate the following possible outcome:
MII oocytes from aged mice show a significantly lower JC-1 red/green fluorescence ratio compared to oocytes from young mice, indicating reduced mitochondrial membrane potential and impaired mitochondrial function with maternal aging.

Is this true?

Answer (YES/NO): YES